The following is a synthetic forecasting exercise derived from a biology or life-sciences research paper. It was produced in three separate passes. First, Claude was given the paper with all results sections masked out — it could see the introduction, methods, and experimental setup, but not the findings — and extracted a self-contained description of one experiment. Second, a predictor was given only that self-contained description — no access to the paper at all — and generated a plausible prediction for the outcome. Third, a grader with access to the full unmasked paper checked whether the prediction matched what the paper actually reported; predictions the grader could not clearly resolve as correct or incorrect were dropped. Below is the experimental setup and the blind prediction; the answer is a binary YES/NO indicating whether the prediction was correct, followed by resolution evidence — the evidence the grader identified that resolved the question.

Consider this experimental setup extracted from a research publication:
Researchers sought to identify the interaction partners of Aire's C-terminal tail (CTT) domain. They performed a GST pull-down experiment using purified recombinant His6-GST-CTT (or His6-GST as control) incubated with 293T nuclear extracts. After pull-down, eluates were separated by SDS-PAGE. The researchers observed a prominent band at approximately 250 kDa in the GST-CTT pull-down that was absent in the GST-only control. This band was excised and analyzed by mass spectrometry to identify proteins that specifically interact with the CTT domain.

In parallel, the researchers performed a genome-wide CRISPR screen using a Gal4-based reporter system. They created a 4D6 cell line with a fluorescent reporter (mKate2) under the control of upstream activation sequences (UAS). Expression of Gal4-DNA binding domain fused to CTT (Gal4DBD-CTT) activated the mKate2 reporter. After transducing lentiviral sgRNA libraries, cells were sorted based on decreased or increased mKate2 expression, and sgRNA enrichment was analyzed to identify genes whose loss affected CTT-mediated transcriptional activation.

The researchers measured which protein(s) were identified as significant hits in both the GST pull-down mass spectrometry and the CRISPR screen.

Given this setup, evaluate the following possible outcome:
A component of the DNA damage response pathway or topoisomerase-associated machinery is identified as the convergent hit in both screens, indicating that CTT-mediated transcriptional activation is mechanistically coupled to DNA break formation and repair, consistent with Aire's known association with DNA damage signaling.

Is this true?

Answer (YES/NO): NO